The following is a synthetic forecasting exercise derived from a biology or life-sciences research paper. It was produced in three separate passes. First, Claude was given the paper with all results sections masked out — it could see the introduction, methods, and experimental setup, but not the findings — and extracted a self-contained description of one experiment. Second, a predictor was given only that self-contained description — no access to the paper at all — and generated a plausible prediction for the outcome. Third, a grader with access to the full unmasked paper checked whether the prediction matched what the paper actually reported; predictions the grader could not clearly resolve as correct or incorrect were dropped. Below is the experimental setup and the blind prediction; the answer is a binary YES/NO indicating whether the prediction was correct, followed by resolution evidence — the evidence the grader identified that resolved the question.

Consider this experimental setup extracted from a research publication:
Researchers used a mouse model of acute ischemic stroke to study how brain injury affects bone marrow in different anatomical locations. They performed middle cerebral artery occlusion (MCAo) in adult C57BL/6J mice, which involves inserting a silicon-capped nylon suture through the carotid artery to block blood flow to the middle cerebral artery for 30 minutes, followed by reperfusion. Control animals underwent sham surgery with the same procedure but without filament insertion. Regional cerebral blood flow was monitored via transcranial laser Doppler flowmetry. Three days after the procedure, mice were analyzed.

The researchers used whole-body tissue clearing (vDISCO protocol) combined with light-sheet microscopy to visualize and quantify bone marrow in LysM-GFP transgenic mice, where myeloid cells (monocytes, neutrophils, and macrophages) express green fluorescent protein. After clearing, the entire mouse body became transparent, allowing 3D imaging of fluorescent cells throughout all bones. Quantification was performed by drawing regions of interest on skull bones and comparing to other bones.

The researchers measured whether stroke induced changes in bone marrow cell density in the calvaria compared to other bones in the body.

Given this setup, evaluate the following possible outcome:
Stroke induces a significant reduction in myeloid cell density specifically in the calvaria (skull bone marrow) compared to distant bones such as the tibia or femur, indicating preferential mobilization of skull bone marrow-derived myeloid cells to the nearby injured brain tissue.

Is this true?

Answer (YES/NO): NO